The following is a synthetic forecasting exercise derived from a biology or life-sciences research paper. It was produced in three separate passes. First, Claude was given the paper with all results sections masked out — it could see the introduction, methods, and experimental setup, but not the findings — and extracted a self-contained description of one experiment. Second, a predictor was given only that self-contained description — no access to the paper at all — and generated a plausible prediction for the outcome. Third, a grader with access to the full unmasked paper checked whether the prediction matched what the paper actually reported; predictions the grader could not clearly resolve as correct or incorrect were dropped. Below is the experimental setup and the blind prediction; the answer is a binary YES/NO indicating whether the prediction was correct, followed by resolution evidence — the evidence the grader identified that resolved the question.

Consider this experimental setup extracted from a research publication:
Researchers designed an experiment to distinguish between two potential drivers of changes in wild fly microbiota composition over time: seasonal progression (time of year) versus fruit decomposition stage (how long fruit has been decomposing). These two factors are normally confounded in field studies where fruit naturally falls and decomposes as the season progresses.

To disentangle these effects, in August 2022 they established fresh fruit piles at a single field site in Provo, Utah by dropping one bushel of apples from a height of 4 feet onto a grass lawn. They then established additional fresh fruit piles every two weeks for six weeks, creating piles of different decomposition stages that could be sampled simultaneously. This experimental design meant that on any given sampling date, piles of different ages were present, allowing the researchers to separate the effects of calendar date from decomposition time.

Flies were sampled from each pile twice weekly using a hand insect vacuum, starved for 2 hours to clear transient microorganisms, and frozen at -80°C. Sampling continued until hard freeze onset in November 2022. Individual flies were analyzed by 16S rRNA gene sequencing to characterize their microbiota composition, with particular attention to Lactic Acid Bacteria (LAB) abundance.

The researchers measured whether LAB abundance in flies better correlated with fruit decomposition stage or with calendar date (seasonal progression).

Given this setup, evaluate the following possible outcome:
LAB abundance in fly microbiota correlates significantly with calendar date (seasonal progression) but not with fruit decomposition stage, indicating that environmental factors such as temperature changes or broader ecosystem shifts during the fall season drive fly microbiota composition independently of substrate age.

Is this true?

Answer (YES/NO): NO